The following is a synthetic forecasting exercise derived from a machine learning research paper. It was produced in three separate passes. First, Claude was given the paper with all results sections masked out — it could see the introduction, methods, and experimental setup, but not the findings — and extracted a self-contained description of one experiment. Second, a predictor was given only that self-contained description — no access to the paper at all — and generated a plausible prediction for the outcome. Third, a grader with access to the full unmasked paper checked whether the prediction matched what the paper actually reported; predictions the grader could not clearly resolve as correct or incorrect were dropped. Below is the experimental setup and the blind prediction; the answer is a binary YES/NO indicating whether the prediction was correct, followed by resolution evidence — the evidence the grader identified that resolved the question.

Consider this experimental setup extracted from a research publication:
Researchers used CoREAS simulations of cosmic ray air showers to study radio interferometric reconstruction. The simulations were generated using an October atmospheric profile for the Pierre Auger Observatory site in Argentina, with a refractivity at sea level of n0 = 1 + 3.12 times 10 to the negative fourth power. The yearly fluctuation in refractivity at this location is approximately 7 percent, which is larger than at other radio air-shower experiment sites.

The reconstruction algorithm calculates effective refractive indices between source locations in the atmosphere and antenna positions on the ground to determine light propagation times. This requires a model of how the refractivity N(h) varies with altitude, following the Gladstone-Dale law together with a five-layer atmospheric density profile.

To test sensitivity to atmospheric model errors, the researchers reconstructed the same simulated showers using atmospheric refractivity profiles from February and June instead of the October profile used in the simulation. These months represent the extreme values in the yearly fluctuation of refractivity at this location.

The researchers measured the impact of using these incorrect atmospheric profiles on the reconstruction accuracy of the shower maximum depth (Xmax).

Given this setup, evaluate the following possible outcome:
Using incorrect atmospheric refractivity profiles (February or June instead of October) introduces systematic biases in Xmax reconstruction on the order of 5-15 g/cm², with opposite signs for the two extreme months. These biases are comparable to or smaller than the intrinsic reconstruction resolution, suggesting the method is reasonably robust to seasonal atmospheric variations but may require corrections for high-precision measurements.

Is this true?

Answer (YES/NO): NO